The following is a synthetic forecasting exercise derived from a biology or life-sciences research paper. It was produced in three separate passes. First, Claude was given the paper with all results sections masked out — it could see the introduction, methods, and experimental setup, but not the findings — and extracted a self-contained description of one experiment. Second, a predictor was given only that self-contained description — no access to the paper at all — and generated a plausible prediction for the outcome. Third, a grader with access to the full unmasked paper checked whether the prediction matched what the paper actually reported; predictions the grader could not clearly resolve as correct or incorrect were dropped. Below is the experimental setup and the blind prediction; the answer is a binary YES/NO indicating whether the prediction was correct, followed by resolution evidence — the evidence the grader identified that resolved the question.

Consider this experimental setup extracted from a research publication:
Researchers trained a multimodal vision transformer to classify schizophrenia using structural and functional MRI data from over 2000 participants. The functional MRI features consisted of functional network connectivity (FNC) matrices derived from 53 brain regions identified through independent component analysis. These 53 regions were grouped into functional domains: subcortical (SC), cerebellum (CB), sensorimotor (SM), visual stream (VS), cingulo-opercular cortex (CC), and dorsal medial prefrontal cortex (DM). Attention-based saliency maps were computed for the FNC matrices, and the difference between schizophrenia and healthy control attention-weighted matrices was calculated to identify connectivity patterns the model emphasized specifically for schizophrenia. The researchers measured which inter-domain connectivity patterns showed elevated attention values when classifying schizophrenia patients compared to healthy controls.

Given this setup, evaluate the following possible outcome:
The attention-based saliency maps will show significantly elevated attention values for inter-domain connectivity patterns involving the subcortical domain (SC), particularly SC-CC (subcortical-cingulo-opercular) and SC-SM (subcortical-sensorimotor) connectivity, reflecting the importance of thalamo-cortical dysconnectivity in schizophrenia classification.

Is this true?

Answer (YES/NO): NO